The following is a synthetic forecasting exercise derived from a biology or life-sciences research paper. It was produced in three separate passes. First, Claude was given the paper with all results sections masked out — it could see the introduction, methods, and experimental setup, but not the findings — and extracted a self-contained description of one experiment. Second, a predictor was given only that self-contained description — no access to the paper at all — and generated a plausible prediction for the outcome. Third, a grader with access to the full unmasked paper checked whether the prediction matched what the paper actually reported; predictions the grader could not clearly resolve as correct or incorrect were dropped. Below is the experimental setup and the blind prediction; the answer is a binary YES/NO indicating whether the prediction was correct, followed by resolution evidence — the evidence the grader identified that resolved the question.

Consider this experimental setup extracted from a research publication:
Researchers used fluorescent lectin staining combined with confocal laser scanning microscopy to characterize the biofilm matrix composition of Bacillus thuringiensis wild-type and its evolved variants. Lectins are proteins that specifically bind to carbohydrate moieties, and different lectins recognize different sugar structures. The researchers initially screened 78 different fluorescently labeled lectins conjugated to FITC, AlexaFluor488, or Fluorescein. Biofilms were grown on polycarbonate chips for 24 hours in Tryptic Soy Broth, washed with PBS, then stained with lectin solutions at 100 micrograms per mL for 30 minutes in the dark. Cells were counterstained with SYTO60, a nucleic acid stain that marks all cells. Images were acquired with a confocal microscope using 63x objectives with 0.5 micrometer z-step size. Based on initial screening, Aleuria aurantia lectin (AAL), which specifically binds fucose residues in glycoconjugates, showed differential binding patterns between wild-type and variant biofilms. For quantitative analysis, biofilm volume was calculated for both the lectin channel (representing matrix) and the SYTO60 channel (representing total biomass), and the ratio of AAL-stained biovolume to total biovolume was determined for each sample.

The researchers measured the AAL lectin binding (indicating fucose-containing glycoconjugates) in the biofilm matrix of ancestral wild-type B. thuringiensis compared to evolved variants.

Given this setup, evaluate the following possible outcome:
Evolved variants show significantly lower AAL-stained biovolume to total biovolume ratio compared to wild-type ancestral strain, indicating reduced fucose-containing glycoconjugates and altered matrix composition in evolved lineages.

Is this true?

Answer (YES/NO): NO